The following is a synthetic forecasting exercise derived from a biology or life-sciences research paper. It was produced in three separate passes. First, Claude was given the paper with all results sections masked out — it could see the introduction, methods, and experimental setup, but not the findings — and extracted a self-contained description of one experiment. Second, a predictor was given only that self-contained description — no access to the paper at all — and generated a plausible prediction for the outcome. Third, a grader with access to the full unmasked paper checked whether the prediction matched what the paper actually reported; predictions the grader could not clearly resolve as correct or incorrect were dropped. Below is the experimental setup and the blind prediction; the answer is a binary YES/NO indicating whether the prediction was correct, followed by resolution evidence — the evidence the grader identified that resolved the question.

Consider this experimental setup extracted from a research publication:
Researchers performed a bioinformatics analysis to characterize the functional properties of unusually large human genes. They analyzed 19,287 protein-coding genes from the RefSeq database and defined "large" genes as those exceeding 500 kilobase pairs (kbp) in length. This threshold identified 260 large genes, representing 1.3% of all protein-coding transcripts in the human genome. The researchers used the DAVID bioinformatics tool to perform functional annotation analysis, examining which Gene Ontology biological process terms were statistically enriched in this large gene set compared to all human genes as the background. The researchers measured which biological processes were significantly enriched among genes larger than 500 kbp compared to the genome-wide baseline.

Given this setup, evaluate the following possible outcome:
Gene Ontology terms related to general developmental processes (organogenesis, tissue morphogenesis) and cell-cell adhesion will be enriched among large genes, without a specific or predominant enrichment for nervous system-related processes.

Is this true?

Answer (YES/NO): NO